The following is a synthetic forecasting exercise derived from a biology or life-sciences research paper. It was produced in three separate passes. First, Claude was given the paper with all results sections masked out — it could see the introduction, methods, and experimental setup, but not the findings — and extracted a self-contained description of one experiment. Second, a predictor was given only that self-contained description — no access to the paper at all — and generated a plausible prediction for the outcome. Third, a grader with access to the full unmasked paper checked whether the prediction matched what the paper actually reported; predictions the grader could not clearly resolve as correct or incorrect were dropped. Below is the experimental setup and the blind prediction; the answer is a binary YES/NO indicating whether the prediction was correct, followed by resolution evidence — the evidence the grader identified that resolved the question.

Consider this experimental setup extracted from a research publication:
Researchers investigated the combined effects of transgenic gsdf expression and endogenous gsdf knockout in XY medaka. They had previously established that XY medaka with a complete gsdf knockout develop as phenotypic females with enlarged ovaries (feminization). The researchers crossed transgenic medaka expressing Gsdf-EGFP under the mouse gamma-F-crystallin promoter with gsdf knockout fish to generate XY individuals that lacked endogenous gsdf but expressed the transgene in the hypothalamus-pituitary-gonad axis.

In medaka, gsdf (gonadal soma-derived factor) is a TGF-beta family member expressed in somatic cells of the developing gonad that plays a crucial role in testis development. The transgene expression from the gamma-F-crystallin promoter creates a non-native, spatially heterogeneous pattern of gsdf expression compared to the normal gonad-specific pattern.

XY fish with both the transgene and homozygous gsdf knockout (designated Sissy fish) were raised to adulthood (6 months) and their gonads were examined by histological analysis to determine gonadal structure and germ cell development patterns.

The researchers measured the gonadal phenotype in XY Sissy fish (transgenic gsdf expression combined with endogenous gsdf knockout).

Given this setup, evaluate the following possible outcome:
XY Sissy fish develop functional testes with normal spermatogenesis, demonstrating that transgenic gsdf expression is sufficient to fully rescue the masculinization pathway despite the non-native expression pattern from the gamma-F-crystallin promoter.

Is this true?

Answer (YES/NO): NO